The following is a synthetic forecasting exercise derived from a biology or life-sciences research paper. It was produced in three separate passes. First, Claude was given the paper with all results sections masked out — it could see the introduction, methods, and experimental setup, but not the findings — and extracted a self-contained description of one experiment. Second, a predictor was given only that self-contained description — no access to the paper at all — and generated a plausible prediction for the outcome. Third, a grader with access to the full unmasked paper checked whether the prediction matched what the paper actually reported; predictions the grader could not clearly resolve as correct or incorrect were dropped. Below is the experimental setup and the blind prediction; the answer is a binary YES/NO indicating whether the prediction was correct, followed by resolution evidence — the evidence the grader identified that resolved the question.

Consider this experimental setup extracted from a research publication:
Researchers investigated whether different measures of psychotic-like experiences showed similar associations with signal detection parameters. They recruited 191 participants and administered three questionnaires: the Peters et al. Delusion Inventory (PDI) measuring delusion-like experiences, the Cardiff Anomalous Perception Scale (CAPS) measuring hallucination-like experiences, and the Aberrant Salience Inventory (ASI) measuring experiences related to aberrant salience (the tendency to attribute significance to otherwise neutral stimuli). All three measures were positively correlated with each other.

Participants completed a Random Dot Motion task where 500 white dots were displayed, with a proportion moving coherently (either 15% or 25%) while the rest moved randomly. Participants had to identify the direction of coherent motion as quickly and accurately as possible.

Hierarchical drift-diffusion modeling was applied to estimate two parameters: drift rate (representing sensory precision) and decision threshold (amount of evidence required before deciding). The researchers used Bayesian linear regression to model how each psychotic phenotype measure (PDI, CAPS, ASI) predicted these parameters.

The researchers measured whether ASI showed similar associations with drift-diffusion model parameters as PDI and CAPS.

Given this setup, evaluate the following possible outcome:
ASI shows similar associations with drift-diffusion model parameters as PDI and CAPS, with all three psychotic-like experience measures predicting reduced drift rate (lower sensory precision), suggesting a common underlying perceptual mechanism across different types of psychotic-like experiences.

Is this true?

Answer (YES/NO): NO